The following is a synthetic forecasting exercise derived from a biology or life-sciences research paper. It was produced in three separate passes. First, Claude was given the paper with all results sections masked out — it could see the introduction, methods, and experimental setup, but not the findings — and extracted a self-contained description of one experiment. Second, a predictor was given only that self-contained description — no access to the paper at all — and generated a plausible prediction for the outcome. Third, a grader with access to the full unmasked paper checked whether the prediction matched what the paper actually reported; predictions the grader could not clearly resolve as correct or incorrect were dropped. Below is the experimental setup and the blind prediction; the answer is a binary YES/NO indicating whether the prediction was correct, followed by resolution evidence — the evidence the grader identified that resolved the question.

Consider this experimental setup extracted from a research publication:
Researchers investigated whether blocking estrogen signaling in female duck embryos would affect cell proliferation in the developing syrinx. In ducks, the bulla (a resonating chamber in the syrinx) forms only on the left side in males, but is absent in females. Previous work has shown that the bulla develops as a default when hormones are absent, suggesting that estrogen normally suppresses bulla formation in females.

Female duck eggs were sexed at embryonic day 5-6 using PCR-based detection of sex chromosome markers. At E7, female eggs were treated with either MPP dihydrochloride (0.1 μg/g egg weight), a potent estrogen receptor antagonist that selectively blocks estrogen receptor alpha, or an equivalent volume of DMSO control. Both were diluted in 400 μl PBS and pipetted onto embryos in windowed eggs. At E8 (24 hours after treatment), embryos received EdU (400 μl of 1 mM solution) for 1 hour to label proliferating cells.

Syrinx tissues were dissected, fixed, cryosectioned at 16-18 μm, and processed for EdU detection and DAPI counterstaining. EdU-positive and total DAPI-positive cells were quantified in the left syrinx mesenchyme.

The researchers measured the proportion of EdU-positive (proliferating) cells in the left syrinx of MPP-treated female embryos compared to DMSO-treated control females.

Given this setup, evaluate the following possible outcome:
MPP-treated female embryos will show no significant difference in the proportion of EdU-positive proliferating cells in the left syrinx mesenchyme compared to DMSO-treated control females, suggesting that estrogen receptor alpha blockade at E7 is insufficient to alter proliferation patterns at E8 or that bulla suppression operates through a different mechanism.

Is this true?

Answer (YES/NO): NO